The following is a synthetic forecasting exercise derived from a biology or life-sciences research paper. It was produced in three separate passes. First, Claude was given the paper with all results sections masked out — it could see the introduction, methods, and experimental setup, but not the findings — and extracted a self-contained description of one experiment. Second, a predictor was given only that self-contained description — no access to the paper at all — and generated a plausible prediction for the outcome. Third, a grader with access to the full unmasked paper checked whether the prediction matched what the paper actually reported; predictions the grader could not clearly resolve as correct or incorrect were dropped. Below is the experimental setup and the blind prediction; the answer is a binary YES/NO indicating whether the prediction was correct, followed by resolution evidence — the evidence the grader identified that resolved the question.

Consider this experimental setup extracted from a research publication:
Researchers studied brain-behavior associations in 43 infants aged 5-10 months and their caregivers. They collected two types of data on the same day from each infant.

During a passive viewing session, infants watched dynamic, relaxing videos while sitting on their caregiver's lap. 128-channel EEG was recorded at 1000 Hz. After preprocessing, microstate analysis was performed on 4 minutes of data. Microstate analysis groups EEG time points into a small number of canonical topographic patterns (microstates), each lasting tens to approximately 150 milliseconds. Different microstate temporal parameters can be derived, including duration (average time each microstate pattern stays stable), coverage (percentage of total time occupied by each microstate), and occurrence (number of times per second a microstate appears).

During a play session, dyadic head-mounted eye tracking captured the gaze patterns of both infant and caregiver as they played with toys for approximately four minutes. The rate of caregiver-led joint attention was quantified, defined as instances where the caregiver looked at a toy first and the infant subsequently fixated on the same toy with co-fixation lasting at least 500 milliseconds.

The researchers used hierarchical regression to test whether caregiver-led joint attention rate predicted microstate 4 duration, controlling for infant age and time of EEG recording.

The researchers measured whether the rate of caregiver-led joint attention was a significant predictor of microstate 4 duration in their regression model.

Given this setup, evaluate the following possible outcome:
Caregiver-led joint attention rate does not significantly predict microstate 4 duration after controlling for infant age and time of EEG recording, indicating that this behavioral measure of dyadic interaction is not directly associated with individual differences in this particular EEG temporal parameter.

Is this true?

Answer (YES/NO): YES